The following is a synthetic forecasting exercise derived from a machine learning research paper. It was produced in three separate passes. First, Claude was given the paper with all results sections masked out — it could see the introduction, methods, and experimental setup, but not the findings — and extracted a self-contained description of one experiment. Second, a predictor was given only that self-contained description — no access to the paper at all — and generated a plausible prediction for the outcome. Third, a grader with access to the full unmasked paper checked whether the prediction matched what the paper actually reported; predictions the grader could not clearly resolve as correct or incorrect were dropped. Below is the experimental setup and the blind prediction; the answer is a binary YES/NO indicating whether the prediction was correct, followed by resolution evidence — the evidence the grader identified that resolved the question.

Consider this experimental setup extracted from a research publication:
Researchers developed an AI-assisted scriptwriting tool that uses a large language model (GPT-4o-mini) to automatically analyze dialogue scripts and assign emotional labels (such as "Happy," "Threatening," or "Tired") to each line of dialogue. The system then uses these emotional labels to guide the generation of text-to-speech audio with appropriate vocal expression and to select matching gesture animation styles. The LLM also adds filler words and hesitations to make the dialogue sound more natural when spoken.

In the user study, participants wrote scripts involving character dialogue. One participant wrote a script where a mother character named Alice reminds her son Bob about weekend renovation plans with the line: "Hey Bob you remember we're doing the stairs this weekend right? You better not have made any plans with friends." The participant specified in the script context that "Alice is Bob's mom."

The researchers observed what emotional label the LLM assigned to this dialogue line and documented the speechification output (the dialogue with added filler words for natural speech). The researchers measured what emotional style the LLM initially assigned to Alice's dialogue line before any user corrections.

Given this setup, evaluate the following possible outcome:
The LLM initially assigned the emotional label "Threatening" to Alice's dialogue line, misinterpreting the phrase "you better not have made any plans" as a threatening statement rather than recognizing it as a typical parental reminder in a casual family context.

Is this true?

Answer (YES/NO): YES